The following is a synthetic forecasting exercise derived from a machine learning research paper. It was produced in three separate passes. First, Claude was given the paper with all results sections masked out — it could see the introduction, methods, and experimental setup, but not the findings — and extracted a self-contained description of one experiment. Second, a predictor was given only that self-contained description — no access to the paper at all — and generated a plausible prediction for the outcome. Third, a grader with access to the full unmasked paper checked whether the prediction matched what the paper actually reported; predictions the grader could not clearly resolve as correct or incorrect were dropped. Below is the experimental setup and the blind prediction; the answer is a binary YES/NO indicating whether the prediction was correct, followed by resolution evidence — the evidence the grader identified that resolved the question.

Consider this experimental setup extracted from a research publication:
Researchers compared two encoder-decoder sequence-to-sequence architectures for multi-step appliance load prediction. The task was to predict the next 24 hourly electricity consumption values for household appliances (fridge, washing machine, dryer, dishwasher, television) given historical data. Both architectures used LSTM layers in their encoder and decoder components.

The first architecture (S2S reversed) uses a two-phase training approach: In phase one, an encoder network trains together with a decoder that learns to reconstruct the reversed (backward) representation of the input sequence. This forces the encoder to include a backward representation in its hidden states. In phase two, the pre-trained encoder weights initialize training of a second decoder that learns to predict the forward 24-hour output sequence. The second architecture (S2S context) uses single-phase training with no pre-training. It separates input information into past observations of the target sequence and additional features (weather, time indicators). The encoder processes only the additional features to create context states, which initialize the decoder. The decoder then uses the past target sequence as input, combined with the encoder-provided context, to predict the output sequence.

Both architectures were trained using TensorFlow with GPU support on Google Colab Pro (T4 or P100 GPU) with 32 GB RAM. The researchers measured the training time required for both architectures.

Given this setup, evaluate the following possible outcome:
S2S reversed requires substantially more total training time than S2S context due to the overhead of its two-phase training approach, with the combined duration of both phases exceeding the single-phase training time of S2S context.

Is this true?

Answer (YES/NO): YES